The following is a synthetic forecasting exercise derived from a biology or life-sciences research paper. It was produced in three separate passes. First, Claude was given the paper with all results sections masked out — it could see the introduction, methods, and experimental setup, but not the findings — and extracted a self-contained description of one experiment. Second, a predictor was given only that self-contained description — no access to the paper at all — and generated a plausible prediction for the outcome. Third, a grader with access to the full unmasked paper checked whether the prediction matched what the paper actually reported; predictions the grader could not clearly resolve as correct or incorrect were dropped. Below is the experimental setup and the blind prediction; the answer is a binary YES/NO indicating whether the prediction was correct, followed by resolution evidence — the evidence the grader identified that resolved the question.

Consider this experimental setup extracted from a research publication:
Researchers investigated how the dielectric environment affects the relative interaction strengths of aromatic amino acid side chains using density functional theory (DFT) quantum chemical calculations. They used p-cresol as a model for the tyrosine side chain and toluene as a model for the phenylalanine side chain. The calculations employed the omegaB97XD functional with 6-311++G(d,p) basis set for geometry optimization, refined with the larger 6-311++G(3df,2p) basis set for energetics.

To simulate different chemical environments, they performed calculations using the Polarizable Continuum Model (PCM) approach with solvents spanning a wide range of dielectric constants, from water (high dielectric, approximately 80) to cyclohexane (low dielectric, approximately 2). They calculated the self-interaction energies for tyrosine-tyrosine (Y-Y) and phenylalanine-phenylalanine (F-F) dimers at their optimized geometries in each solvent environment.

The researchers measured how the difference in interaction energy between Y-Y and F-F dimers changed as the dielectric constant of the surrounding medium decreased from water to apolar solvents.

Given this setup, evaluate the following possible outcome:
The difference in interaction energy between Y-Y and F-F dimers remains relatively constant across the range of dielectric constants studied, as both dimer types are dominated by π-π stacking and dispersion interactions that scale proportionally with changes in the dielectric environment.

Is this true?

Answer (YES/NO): NO